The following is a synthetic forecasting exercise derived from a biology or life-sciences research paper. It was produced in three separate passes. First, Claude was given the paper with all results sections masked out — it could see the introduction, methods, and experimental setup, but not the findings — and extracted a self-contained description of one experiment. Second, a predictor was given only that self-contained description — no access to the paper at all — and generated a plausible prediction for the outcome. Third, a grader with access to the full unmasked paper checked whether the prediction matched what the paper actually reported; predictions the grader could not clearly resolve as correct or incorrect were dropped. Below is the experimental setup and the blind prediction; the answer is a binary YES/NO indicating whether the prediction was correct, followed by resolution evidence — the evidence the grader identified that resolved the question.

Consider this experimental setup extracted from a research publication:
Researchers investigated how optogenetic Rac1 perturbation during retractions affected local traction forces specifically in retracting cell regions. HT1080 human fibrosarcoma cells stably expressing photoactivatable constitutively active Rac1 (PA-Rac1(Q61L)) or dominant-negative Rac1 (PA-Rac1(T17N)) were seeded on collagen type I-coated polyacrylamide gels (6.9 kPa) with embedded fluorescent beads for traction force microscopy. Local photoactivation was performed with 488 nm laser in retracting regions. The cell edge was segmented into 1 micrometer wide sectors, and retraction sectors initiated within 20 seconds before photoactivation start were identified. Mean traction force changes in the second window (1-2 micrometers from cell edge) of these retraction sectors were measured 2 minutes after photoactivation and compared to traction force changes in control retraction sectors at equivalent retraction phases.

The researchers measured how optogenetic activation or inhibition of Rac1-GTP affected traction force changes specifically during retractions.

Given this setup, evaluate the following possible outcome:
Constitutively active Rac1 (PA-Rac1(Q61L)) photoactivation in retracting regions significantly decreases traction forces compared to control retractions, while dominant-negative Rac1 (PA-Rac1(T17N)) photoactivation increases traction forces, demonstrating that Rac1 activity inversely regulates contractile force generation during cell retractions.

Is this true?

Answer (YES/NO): NO